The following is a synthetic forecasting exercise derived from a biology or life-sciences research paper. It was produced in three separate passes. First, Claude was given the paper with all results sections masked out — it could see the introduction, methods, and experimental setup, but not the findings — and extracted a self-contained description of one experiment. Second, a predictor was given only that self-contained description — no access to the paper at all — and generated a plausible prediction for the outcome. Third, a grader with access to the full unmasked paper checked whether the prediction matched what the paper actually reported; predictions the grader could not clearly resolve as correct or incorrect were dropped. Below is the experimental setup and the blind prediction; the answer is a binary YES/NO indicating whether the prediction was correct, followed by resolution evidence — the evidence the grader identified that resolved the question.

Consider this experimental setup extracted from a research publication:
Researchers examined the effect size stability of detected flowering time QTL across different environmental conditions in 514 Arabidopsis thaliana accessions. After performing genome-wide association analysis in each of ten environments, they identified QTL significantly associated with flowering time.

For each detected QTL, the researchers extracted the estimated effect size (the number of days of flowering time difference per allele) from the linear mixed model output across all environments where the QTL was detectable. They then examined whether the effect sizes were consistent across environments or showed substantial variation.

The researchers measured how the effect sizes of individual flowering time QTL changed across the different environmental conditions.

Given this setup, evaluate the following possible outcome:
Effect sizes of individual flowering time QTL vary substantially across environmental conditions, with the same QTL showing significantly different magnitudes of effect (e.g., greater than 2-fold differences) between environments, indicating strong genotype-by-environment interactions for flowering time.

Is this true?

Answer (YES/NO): NO